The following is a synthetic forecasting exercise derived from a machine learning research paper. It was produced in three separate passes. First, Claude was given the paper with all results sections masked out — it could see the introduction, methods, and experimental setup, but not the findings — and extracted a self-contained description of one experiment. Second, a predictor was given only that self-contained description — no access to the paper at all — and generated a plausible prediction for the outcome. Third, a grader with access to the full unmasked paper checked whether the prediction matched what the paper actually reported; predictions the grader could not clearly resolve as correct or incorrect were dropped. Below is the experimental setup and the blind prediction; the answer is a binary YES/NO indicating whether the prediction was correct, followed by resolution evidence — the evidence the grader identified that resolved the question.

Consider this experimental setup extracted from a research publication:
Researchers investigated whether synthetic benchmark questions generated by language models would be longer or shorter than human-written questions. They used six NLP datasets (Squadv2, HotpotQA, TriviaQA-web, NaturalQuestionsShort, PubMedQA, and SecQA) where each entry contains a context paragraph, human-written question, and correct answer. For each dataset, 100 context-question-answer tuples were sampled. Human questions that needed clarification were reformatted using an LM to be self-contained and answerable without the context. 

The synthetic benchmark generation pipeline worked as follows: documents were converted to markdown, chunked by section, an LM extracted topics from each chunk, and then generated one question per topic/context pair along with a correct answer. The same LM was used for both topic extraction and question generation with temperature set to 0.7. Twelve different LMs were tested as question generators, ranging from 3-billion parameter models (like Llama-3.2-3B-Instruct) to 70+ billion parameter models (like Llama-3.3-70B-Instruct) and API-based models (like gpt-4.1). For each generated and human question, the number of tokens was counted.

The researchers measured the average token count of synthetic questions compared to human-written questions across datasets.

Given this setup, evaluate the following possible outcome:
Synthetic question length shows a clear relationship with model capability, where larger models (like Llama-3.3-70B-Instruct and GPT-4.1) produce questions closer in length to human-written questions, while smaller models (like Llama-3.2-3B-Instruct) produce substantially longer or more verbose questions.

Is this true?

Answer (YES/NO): NO